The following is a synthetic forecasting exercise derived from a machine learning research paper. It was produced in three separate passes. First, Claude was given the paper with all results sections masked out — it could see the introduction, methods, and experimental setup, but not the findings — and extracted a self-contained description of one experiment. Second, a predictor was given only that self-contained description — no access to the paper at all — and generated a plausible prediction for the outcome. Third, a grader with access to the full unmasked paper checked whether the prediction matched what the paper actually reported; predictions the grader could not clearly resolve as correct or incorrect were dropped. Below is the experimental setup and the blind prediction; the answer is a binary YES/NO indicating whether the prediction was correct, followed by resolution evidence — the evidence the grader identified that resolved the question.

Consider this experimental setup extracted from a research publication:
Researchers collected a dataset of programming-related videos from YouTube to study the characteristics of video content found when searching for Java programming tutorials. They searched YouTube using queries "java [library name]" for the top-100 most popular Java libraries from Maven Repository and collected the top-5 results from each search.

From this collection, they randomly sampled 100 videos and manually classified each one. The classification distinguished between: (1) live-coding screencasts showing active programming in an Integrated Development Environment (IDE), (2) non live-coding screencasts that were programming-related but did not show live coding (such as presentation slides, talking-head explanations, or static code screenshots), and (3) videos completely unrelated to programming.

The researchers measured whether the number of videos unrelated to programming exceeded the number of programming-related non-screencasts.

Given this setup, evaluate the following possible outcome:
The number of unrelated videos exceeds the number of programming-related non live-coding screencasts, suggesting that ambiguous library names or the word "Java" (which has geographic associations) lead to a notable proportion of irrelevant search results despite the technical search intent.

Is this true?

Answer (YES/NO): YES